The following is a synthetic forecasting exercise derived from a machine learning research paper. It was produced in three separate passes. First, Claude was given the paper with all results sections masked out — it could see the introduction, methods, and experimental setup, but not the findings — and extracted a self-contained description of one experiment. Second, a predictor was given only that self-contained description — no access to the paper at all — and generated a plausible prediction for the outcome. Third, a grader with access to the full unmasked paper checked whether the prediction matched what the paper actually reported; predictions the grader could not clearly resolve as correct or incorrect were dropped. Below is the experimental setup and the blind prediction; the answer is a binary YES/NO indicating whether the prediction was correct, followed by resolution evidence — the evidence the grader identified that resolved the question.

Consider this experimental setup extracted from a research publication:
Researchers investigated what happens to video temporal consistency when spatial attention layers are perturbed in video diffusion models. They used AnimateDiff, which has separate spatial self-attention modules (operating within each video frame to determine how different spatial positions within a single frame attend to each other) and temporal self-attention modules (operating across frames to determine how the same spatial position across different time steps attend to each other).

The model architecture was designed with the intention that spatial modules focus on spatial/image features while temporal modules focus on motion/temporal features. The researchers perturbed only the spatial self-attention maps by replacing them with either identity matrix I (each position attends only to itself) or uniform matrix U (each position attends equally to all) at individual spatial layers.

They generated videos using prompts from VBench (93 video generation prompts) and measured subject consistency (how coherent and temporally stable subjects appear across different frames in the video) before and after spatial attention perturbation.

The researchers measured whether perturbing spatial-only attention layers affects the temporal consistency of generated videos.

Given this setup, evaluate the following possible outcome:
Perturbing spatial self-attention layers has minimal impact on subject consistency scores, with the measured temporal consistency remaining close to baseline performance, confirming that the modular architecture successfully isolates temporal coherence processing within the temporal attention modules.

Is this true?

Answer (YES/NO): NO